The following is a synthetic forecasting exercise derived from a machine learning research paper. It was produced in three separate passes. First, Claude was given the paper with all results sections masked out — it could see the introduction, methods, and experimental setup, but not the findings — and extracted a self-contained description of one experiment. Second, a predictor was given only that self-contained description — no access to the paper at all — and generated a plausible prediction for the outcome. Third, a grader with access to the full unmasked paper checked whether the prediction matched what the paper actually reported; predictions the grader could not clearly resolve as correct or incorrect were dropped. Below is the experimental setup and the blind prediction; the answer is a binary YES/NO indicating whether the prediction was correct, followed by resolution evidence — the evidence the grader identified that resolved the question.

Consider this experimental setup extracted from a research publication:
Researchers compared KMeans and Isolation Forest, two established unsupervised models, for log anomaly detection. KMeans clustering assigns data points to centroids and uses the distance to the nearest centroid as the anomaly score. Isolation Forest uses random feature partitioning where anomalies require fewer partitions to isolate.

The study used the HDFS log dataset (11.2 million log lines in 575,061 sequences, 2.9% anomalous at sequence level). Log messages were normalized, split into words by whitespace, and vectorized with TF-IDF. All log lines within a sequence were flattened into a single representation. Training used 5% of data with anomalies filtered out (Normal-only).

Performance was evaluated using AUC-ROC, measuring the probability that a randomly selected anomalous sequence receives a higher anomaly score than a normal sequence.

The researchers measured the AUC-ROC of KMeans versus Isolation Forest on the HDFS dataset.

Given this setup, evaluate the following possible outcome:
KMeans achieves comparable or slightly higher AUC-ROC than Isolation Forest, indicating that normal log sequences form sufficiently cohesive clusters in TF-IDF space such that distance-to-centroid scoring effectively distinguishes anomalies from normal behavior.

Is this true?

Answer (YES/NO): NO